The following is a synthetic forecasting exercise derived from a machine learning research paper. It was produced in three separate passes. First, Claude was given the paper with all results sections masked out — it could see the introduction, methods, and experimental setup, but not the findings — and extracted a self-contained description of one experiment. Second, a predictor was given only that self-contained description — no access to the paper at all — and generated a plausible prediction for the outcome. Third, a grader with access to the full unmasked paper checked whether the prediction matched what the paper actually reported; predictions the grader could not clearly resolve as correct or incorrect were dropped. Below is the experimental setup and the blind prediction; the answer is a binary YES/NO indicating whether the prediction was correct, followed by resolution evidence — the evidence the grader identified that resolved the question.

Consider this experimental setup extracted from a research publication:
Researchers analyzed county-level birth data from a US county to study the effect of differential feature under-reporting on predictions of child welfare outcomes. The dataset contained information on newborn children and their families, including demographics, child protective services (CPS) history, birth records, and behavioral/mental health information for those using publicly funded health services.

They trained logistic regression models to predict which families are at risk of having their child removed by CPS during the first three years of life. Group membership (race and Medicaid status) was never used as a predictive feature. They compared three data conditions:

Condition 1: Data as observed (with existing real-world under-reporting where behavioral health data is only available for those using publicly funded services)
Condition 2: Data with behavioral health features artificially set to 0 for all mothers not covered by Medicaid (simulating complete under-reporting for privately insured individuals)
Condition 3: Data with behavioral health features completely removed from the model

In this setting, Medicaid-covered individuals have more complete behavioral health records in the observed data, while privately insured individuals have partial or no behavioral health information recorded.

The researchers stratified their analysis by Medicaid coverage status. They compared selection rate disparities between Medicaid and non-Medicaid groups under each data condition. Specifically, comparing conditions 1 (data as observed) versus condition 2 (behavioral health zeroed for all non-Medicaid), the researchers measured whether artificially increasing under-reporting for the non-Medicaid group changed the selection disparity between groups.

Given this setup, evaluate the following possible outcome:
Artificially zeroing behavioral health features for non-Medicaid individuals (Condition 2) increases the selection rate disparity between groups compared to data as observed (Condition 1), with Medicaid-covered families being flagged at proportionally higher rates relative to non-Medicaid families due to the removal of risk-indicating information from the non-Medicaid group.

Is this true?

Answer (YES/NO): YES